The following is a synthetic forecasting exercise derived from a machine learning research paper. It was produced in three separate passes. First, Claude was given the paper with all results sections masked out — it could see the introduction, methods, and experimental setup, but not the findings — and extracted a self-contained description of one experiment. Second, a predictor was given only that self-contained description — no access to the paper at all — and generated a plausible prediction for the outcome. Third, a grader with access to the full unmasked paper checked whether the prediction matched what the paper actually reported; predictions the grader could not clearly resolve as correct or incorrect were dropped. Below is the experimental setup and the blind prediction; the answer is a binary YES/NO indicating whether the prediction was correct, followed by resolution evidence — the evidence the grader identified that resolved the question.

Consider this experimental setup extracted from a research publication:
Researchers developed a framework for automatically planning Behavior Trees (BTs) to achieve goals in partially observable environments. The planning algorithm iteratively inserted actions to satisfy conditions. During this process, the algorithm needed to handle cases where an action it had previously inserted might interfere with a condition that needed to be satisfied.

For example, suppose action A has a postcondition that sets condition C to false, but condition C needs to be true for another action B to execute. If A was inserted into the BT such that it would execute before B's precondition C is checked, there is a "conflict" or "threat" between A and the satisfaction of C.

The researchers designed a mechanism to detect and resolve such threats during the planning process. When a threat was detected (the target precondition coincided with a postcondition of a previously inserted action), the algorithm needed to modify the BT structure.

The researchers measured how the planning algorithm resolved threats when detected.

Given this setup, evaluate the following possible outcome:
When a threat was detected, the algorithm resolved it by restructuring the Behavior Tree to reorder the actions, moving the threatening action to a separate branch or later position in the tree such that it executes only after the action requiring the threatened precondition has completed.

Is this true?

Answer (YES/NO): NO